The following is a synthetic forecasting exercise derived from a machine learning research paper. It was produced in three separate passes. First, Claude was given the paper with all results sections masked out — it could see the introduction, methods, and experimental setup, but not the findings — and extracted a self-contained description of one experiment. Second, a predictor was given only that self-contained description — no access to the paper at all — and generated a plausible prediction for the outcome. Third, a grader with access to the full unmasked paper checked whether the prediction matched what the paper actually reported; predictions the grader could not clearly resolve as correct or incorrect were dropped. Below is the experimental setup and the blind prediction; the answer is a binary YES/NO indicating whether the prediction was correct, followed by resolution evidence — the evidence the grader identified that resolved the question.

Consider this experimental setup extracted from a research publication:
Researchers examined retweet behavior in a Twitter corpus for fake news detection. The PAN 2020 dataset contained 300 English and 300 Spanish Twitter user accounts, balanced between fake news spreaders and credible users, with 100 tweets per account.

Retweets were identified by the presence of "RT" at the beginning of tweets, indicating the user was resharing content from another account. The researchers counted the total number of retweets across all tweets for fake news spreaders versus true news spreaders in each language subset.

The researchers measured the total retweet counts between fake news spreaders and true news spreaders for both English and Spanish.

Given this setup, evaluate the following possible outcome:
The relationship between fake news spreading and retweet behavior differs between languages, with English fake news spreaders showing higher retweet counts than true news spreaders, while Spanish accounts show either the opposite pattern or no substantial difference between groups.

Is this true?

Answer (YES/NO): NO